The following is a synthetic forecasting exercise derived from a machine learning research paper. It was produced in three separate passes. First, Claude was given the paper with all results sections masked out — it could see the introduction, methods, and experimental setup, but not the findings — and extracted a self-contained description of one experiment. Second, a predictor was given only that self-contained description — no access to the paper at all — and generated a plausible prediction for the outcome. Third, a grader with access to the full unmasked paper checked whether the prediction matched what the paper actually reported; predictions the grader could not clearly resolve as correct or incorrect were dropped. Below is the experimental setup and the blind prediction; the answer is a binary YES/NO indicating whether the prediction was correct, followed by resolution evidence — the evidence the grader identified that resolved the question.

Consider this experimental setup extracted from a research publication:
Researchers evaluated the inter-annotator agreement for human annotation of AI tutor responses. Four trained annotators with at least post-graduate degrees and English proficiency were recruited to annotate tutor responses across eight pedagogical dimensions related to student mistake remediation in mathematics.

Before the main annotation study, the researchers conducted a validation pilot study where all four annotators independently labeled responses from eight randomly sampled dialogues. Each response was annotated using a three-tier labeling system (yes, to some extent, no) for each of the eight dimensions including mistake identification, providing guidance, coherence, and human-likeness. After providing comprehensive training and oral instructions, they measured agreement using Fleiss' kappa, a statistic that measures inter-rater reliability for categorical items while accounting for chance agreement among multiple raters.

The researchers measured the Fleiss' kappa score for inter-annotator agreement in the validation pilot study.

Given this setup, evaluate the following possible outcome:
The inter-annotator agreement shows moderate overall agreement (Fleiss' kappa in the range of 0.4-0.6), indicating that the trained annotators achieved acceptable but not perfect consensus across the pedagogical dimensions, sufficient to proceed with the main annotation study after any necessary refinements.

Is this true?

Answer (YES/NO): NO